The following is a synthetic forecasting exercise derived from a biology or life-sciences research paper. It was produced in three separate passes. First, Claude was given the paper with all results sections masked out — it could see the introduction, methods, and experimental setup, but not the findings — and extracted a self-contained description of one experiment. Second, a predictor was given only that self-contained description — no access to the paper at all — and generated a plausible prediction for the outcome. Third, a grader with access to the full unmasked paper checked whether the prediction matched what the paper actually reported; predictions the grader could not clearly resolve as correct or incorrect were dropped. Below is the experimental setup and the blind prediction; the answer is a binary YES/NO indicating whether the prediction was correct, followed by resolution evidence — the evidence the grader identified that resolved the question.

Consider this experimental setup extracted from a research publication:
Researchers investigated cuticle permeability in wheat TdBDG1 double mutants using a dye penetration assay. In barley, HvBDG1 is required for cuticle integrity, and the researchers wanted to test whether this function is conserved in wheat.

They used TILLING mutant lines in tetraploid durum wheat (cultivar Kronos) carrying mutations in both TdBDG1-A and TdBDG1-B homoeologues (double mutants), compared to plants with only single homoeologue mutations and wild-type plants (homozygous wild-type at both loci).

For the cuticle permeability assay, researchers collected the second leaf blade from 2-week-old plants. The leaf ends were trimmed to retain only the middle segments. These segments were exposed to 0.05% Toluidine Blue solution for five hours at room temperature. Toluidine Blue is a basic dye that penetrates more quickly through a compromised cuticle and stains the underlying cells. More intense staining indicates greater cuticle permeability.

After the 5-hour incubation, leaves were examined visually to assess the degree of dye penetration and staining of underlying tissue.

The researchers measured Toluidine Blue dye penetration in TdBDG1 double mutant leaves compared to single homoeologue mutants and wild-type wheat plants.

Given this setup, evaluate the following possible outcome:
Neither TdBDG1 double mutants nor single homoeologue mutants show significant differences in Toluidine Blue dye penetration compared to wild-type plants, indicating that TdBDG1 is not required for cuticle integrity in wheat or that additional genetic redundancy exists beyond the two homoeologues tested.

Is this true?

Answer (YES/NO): NO